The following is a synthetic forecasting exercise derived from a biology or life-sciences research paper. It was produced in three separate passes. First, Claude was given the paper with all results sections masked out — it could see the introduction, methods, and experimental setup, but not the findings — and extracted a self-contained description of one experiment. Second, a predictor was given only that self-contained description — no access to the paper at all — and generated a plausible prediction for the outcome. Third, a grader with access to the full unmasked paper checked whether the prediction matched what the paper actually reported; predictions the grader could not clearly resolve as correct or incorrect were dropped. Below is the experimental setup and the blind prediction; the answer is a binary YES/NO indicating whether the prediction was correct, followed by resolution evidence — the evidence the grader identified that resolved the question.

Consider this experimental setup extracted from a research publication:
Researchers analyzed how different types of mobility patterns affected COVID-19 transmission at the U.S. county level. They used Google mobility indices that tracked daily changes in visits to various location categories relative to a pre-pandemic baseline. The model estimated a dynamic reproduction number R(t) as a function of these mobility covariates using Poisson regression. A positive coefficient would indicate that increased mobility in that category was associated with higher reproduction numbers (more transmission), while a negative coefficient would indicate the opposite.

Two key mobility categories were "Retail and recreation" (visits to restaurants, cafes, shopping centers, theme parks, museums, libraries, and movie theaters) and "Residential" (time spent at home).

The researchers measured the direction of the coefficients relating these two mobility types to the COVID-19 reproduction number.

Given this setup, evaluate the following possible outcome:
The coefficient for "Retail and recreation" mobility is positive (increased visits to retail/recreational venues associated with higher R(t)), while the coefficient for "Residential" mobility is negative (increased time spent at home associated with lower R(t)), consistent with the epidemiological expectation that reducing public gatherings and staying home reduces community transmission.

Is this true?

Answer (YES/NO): YES